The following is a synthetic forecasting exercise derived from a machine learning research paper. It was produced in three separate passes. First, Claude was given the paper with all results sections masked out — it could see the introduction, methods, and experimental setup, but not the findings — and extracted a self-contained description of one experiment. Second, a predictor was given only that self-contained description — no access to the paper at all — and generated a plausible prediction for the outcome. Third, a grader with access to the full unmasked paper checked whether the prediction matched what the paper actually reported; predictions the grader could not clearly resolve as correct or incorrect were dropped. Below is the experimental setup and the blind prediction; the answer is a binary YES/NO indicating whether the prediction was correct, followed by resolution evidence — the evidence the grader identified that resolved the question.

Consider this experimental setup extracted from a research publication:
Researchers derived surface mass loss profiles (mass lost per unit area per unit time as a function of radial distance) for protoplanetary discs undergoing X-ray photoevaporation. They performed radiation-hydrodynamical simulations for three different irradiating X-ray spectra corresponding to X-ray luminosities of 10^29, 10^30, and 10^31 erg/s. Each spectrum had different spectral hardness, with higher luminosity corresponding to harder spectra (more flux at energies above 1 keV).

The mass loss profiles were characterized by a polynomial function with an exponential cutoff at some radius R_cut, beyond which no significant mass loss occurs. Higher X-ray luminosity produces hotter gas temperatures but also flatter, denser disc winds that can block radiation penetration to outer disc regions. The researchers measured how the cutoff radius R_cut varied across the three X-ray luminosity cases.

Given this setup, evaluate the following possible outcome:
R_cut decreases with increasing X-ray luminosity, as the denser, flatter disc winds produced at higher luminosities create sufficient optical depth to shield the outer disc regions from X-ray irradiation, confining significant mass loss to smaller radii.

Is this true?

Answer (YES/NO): YES